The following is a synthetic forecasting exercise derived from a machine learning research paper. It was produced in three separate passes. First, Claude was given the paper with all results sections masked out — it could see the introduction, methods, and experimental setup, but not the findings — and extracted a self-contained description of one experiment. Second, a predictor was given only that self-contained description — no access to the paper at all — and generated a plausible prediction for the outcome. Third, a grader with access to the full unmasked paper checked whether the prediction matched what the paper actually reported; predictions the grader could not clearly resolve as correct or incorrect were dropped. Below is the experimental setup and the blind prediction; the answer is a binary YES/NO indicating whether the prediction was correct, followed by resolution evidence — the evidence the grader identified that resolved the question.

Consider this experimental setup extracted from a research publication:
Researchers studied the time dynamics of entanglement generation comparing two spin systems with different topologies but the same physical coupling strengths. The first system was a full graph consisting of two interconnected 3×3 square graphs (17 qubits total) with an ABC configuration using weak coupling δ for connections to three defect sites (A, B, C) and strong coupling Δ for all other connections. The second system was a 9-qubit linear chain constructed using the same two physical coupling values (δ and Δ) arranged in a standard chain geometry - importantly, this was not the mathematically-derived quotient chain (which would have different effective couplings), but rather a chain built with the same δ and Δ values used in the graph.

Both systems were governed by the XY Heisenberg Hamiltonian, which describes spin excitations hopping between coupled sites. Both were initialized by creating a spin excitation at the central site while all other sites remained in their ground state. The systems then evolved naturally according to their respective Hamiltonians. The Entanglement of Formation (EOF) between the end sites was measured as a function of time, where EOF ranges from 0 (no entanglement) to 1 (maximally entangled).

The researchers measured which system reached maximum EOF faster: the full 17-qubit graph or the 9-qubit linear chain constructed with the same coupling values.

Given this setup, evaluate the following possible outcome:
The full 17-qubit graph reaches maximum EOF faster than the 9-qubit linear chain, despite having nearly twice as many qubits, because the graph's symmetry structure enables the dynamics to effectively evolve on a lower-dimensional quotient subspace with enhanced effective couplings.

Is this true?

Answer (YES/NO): YES